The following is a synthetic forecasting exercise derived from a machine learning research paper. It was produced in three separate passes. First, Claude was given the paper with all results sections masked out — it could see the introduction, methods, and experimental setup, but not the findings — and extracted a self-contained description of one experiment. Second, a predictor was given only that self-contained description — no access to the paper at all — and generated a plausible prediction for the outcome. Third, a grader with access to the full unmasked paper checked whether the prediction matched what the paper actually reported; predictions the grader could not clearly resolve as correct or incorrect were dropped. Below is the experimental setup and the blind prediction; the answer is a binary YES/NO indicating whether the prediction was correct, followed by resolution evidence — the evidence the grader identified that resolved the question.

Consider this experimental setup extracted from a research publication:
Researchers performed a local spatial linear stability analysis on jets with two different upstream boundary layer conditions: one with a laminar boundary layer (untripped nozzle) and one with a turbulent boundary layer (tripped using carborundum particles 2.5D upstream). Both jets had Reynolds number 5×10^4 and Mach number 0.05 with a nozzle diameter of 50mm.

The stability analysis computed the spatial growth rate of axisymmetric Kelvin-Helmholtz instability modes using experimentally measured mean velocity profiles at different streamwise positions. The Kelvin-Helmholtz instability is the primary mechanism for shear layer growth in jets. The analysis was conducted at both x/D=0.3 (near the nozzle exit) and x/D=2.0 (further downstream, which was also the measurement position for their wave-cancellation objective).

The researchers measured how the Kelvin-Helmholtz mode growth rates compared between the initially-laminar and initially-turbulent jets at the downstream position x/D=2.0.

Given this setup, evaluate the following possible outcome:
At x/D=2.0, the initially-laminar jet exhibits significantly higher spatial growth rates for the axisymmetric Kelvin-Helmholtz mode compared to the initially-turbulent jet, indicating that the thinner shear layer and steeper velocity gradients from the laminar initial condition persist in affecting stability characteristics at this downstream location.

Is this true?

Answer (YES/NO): NO